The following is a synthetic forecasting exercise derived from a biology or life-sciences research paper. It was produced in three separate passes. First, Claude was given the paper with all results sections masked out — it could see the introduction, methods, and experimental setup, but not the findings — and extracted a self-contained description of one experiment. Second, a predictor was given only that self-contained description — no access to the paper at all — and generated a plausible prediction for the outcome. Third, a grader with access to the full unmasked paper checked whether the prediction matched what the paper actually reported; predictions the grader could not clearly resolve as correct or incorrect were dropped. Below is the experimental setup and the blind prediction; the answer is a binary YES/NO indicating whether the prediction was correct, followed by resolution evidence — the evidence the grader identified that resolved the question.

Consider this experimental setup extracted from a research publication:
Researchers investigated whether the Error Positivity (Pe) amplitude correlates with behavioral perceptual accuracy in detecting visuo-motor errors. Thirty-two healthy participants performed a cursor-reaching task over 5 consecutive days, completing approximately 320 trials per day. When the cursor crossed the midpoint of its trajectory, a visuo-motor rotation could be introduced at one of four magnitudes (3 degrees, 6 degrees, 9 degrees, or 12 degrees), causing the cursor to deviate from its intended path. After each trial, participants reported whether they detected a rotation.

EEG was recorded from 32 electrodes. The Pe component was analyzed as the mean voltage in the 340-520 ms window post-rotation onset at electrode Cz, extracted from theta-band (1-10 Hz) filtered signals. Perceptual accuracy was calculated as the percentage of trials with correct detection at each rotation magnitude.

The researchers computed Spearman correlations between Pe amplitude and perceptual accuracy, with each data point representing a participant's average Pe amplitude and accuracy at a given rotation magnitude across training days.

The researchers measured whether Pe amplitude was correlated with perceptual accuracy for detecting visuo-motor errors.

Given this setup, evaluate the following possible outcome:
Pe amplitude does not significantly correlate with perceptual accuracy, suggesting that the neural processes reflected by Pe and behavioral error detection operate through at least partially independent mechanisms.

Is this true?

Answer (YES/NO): NO